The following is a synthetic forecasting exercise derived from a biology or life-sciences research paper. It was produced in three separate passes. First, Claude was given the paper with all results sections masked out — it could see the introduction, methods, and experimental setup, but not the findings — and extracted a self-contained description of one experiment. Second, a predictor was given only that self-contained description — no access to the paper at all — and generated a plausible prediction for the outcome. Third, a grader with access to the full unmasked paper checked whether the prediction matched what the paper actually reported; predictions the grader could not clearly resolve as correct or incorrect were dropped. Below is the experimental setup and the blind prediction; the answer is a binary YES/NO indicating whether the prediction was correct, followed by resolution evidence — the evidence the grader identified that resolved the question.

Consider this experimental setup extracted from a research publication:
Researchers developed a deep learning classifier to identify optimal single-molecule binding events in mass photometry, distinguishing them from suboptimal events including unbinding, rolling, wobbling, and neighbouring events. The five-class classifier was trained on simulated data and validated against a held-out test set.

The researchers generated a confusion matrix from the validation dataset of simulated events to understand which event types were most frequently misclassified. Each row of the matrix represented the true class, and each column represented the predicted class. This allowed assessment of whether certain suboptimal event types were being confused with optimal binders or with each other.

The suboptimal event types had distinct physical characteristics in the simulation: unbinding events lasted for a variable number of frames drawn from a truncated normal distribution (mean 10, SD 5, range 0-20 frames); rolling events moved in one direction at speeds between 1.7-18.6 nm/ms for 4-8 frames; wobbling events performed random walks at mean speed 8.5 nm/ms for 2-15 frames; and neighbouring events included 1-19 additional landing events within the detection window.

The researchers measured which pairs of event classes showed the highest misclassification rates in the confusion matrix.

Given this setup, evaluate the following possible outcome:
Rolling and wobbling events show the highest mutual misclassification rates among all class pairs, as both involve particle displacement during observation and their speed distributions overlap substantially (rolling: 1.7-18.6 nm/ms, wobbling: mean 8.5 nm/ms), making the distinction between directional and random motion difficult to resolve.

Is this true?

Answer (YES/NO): NO